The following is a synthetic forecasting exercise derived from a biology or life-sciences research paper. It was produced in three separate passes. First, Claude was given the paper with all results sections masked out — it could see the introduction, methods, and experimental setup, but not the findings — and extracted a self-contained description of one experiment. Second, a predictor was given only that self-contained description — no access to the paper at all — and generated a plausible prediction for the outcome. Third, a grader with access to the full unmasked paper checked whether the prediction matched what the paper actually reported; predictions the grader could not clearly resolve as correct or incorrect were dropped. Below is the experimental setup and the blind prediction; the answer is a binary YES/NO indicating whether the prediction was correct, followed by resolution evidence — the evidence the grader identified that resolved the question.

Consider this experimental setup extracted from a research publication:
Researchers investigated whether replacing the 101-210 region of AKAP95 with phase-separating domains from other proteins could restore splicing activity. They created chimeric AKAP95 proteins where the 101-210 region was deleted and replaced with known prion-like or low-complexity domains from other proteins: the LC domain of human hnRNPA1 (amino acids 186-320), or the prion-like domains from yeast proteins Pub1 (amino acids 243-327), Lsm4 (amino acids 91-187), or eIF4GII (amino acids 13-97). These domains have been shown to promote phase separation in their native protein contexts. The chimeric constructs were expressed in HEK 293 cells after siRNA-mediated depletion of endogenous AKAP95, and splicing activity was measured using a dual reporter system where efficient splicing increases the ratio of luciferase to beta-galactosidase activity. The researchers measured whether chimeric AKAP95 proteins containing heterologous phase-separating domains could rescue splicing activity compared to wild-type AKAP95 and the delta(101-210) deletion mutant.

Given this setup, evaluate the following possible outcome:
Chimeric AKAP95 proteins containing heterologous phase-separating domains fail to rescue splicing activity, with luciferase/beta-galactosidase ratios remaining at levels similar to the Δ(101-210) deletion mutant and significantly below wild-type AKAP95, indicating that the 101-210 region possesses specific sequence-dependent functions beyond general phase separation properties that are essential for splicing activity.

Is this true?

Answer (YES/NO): NO